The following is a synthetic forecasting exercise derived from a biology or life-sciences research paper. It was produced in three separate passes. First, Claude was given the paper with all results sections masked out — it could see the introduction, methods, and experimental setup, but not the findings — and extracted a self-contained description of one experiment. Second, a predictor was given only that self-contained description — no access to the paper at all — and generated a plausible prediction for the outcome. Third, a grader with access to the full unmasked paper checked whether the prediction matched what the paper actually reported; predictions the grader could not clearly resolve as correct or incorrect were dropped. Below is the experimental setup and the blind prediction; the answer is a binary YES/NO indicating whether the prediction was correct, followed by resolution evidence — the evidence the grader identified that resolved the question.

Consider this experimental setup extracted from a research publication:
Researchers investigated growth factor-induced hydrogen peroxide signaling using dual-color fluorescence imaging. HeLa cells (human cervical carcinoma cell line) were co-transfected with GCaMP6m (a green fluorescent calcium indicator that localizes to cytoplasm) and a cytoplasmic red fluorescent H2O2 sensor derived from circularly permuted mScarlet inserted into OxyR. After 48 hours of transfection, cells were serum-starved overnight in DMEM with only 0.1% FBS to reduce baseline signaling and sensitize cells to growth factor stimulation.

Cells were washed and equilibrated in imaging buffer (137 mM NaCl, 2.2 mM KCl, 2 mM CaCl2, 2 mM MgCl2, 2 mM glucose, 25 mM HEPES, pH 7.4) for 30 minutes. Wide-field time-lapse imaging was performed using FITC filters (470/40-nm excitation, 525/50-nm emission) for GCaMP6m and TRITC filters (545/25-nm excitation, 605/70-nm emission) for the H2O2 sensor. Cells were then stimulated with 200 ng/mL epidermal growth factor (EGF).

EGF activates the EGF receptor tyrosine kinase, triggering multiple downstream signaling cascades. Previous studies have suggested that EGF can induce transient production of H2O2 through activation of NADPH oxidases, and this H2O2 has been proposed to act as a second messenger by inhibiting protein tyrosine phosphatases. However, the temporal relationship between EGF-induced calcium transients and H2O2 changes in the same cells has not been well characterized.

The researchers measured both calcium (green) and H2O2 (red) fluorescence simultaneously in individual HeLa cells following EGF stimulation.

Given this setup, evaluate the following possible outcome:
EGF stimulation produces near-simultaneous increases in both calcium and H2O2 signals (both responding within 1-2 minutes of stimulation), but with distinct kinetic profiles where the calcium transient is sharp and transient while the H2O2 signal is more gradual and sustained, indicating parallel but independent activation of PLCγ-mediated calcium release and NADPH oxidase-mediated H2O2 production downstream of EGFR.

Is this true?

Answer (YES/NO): NO